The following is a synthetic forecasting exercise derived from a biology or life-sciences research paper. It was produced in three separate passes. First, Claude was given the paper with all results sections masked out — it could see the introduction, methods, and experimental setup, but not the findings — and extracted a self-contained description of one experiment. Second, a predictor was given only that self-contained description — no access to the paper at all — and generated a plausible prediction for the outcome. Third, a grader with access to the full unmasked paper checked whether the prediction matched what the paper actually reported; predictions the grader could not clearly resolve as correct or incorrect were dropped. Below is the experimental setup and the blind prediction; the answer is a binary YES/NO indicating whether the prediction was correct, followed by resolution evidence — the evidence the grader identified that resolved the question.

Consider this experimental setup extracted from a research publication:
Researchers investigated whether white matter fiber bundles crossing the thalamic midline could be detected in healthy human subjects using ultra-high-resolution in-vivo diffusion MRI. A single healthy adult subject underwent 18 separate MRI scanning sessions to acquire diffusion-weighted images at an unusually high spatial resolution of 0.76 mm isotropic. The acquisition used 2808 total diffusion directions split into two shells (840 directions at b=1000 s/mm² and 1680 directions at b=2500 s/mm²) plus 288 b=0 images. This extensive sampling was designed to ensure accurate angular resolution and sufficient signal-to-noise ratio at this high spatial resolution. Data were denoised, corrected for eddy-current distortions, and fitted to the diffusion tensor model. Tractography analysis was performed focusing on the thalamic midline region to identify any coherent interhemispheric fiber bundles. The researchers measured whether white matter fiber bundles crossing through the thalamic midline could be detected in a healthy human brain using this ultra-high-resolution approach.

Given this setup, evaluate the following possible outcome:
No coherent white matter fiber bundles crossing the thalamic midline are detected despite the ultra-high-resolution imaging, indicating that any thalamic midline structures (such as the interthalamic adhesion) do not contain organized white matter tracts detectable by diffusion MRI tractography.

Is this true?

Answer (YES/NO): NO